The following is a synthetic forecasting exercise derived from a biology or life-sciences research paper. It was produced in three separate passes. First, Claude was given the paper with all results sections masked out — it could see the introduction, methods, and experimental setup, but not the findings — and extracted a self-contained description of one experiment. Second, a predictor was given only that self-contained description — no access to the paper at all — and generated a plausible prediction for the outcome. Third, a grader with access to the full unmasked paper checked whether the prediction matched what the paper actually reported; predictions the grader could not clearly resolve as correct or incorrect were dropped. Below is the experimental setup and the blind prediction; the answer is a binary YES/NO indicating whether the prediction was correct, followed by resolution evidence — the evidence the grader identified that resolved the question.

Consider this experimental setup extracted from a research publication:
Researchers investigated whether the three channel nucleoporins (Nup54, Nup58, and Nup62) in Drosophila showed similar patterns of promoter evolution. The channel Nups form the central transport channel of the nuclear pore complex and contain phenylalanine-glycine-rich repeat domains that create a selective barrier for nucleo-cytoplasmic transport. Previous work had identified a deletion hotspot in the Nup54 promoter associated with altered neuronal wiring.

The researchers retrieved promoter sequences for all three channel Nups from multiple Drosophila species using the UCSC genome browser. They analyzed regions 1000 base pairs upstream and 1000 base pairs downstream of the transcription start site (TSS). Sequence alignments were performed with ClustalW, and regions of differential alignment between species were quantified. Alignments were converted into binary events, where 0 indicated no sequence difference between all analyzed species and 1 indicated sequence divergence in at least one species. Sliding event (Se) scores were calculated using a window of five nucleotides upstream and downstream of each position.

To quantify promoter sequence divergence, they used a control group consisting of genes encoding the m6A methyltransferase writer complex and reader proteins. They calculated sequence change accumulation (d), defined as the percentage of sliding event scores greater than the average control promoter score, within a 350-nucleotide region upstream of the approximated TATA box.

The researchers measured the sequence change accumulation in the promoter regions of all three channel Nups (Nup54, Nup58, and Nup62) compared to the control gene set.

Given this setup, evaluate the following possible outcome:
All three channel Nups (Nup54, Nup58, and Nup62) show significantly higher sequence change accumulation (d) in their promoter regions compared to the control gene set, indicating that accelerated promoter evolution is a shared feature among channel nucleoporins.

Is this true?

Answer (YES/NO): YES